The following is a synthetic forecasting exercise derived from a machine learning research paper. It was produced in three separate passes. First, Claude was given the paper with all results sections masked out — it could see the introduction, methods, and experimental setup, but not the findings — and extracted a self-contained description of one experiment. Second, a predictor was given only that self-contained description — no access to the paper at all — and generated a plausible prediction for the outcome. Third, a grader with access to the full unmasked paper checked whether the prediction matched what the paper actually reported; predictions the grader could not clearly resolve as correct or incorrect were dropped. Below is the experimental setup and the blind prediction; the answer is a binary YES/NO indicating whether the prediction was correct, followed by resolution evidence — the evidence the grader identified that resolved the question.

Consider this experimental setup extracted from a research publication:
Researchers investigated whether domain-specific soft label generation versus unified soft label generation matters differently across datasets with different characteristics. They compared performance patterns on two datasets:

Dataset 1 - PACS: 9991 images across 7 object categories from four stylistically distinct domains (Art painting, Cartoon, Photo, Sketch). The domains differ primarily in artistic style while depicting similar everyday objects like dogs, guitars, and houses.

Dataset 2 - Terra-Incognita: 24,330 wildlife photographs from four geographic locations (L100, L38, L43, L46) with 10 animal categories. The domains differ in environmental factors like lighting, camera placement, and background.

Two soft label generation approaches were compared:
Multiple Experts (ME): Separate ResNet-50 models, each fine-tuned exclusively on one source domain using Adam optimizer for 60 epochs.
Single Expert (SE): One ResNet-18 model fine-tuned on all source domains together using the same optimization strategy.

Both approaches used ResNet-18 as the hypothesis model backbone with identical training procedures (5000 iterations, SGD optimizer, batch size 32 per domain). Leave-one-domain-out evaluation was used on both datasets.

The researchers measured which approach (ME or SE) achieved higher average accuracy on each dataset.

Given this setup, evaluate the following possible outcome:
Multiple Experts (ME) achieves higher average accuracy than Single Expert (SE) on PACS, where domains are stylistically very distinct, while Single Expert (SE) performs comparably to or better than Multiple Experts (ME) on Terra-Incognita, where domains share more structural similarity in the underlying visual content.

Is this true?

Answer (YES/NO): YES